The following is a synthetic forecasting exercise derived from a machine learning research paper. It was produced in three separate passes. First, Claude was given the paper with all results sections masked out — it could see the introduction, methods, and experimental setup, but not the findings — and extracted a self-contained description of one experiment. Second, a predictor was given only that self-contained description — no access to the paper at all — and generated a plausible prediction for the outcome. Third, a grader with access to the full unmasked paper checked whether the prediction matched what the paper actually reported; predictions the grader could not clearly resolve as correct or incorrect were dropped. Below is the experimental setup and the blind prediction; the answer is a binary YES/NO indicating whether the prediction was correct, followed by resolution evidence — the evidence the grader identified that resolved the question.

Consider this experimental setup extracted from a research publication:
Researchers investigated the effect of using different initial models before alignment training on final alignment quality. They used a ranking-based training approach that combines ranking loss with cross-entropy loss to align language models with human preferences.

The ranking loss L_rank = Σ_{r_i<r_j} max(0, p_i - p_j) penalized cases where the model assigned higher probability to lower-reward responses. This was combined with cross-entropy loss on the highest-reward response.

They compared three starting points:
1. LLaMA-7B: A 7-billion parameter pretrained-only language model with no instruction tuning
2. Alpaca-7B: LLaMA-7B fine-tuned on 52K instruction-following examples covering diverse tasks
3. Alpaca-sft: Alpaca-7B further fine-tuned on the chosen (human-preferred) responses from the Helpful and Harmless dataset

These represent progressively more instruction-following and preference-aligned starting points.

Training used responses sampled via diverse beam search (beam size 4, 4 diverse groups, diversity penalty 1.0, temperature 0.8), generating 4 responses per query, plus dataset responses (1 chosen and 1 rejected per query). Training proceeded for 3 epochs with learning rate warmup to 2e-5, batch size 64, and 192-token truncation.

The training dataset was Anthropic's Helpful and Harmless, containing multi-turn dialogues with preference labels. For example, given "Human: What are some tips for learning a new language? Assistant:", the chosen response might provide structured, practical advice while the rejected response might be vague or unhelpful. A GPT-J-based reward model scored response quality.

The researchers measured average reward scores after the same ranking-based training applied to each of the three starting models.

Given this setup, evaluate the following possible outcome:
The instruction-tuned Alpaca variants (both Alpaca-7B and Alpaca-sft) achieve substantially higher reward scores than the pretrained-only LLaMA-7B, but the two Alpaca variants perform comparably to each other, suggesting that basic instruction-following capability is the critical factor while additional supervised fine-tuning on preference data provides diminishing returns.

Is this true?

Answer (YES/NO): NO